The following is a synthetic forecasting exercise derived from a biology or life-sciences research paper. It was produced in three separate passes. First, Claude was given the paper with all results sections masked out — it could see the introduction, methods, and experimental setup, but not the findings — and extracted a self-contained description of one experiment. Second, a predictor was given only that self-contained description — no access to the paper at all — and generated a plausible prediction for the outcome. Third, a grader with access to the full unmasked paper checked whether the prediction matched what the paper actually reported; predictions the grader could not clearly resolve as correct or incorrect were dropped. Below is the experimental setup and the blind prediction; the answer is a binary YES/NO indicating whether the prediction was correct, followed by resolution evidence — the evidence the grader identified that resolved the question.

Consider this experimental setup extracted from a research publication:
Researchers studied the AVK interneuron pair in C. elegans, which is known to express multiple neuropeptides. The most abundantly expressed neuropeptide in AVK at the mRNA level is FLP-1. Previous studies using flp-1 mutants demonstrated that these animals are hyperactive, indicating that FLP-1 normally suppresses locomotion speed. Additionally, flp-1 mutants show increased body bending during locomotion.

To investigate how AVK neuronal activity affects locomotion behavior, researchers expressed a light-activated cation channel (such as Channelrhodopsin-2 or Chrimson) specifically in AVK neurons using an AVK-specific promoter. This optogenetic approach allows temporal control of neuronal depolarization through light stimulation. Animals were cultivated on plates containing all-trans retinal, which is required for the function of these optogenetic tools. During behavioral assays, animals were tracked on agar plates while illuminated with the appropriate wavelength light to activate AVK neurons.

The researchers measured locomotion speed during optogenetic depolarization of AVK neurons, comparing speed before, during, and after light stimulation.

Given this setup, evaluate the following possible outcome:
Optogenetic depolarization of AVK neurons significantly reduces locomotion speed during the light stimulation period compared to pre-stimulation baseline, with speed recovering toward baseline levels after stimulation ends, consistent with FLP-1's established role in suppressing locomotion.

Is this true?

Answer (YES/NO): NO